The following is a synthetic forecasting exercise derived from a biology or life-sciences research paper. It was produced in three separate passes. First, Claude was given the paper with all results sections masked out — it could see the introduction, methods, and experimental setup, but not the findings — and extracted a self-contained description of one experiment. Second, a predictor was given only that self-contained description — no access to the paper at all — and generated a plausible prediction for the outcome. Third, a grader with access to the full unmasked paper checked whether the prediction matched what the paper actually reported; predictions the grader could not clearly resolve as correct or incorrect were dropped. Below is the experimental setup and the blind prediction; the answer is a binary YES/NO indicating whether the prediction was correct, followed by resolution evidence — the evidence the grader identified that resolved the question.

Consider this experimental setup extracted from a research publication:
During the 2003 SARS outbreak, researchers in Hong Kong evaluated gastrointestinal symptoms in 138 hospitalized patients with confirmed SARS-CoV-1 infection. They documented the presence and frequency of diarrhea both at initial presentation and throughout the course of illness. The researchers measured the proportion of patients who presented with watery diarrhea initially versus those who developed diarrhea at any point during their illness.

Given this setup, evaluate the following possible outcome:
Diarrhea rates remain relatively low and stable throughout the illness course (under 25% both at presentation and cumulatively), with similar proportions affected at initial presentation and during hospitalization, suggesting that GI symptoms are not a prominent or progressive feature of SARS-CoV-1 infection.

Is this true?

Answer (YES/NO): NO